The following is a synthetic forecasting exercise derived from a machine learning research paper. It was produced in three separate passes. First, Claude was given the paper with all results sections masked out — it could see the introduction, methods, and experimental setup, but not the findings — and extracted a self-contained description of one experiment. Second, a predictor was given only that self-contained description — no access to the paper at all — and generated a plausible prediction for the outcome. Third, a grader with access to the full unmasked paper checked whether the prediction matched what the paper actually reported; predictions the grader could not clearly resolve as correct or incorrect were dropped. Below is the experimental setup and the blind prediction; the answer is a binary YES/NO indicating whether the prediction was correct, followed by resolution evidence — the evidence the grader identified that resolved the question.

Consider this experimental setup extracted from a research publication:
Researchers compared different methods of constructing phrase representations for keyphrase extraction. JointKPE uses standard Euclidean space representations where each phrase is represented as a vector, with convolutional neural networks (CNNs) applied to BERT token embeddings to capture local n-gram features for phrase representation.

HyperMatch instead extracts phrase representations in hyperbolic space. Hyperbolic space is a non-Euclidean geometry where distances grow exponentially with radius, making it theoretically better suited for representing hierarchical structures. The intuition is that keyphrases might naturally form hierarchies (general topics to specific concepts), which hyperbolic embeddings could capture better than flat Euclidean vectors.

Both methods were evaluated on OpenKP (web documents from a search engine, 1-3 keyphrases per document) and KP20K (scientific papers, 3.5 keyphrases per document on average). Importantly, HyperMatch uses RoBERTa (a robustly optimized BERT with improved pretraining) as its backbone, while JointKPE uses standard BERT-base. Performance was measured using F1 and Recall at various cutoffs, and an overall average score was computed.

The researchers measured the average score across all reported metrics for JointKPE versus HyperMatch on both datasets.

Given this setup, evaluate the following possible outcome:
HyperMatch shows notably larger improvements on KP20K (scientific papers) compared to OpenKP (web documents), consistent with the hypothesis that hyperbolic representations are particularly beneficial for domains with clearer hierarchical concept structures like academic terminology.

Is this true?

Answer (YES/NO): NO